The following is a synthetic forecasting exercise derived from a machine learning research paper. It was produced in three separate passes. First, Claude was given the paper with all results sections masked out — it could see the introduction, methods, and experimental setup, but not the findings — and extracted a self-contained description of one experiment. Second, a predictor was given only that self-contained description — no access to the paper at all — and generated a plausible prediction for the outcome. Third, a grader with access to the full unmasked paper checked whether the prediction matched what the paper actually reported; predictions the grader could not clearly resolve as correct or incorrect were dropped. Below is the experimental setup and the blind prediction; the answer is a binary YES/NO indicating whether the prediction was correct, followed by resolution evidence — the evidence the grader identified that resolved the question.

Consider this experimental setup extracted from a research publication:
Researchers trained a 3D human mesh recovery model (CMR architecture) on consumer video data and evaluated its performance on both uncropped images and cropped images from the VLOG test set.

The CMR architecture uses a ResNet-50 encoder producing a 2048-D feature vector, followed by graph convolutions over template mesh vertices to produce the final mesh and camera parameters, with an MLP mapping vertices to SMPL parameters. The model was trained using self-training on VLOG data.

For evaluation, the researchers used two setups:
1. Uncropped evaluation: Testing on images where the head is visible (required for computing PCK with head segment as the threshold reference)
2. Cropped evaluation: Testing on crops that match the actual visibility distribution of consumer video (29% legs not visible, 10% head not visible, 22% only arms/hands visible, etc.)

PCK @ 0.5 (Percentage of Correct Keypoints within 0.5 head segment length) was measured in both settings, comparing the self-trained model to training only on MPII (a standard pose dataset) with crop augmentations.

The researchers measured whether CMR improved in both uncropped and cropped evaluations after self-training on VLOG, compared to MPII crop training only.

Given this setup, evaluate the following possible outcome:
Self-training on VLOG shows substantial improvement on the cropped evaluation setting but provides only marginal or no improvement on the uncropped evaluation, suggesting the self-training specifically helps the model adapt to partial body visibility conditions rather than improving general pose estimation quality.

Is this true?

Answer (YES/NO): NO